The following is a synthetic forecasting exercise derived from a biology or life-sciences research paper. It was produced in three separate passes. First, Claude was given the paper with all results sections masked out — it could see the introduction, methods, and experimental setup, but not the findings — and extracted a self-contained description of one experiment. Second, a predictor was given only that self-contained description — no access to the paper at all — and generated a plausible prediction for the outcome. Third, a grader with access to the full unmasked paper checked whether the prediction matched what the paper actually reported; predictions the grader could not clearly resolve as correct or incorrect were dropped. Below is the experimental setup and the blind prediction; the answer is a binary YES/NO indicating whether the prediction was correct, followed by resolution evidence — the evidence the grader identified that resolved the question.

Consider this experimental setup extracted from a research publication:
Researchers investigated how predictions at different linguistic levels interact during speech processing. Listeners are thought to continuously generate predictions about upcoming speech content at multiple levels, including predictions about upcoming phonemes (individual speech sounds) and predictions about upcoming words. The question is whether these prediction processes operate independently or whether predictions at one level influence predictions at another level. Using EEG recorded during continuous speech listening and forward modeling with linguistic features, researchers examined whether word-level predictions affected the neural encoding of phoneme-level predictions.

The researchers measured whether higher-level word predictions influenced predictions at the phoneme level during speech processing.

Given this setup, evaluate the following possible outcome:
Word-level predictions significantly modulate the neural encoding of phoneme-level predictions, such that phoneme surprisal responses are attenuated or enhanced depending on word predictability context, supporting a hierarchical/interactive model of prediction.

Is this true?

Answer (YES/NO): YES